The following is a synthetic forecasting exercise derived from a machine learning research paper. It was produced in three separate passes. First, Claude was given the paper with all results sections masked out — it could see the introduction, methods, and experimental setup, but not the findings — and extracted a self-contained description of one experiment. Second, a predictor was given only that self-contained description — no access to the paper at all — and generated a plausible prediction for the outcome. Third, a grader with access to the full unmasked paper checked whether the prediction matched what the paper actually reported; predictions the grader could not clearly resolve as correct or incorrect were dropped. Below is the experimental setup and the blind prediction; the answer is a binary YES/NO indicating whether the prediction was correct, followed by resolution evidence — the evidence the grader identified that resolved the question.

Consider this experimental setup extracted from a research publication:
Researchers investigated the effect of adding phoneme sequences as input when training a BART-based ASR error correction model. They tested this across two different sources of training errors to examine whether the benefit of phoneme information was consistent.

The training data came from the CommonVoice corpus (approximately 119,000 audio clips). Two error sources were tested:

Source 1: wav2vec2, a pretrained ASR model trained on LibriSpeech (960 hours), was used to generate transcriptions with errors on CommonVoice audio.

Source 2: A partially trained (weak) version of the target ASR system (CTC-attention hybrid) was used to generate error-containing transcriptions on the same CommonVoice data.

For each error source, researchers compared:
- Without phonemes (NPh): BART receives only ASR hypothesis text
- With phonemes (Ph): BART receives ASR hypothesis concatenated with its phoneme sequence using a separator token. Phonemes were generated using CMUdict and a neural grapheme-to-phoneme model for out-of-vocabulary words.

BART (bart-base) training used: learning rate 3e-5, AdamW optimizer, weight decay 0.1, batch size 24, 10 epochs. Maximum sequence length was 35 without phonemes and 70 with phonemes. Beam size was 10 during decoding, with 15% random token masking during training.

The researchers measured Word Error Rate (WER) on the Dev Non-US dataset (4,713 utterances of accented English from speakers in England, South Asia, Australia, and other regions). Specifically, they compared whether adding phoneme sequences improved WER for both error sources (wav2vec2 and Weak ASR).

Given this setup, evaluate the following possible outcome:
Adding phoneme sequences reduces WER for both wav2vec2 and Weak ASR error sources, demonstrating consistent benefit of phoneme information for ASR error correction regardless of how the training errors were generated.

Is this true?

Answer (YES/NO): NO